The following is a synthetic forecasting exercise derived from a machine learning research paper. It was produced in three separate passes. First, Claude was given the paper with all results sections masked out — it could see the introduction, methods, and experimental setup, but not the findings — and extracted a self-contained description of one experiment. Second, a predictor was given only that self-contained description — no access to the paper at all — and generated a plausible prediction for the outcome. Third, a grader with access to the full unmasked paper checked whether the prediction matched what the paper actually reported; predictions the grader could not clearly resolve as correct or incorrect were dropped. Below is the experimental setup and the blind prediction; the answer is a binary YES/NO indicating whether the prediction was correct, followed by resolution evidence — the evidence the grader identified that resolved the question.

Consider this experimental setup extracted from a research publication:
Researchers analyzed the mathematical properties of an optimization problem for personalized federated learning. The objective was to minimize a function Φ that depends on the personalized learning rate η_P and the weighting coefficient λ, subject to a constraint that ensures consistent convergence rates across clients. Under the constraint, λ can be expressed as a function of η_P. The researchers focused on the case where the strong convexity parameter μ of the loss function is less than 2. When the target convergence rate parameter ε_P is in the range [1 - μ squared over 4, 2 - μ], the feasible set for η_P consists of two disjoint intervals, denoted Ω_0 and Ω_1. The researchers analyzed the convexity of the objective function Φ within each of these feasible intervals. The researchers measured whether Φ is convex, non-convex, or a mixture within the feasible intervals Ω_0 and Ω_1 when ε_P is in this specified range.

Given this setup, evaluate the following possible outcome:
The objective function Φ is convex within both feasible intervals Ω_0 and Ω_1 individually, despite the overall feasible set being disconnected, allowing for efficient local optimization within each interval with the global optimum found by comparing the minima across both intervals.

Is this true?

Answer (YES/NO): YES